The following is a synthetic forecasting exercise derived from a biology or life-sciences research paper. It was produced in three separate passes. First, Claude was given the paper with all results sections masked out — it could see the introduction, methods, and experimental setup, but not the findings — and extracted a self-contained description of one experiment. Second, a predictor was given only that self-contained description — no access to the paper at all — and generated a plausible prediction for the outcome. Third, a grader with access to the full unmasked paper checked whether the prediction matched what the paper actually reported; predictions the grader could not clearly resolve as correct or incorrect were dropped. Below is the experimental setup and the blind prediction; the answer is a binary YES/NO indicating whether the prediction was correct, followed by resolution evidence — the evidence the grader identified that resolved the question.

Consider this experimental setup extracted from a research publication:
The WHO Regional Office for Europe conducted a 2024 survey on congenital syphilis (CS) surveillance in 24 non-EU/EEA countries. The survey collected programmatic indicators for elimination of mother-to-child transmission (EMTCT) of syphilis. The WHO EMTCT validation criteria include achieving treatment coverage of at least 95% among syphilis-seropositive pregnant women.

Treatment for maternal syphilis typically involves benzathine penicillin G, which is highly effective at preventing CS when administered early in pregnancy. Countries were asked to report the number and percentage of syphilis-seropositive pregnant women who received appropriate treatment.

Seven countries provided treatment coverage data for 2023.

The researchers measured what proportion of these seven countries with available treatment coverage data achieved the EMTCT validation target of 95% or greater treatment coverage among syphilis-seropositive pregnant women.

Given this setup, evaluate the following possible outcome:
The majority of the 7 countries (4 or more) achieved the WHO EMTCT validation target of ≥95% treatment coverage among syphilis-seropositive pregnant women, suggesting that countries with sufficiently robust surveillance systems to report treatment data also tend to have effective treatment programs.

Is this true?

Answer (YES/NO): YES